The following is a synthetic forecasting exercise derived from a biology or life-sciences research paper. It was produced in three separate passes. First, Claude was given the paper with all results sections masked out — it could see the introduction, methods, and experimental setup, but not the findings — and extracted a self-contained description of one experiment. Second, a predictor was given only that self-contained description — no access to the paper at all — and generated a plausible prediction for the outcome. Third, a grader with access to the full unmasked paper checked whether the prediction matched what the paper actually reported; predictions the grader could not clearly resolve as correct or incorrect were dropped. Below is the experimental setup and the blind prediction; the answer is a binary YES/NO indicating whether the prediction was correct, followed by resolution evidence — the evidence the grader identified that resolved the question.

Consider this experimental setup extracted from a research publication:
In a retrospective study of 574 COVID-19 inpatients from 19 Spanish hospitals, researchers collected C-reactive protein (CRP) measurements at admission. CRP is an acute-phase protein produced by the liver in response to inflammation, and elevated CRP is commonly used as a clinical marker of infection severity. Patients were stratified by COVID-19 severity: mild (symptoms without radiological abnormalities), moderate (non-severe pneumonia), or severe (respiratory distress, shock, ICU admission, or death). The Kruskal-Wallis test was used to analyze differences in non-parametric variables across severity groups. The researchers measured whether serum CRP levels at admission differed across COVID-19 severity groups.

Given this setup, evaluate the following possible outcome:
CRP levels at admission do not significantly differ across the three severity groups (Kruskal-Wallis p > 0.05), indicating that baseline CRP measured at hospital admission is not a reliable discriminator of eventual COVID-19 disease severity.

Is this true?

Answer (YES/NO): NO